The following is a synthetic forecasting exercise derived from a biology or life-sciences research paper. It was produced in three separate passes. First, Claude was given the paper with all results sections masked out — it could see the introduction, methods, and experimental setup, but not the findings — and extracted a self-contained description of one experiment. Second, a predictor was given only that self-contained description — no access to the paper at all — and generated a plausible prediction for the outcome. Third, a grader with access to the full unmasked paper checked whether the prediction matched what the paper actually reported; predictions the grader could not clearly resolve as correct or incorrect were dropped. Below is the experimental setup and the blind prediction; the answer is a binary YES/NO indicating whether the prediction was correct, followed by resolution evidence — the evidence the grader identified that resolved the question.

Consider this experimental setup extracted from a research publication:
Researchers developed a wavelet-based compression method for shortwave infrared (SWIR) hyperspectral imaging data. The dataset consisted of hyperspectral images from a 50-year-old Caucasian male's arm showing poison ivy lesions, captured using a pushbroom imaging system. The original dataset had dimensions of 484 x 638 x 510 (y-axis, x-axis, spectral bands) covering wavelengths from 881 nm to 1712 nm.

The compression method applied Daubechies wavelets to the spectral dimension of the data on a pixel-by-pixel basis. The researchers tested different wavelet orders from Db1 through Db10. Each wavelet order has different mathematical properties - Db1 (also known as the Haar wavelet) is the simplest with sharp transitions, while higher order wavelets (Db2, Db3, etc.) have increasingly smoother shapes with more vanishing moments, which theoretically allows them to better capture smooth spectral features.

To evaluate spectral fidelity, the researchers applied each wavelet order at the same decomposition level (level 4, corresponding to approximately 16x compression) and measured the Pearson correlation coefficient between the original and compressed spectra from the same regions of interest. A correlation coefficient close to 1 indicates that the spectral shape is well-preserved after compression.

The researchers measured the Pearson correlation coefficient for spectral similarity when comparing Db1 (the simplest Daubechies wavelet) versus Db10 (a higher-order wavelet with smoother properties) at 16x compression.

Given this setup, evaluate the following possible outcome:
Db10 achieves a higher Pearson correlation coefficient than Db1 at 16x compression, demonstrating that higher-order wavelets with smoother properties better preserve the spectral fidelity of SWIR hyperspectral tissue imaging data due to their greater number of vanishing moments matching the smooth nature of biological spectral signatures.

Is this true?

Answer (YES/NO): NO